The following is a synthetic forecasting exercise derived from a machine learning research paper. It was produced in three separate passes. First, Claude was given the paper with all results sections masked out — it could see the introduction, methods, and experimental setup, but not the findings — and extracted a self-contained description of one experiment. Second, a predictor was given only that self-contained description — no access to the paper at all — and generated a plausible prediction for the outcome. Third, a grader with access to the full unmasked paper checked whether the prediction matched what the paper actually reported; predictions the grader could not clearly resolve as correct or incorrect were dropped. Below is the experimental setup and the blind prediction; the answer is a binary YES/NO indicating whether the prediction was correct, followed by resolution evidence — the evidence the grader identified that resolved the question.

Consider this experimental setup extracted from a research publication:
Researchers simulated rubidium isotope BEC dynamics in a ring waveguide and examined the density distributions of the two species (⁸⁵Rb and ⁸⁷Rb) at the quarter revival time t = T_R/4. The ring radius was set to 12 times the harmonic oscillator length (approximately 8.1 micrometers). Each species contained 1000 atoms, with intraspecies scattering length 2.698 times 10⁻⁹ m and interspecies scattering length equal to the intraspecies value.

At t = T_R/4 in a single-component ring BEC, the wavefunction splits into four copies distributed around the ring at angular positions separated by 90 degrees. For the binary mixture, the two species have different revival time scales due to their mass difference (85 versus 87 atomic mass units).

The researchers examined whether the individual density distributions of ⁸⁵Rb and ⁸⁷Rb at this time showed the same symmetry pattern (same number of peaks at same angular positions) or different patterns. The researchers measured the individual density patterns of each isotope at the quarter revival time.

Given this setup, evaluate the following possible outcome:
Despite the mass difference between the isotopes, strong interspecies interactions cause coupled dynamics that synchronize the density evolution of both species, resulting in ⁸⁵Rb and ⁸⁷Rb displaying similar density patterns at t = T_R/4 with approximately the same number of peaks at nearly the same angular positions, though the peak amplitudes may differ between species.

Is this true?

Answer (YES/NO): YES